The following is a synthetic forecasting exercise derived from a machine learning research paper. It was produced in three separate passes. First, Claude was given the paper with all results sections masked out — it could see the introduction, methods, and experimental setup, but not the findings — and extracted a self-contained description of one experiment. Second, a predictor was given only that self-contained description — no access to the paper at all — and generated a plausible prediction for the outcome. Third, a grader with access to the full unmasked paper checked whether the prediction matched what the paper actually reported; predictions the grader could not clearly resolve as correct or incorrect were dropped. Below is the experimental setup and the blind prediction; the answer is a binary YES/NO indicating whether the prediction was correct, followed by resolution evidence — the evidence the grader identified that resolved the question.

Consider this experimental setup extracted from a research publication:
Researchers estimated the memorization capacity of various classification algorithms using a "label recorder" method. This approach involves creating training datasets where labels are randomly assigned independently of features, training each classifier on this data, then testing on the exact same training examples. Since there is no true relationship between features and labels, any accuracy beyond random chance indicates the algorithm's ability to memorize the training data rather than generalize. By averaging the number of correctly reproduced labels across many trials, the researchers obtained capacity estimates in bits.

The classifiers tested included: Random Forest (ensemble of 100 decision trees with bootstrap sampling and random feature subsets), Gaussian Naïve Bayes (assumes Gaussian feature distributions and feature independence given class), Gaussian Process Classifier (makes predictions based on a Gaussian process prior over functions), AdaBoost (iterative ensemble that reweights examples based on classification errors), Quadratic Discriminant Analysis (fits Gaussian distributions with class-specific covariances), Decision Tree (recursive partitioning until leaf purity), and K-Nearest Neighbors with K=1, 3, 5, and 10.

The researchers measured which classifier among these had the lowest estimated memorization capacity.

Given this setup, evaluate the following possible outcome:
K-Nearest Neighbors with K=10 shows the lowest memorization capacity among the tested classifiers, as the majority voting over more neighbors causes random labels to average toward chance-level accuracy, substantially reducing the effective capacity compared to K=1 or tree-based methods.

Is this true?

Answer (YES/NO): NO